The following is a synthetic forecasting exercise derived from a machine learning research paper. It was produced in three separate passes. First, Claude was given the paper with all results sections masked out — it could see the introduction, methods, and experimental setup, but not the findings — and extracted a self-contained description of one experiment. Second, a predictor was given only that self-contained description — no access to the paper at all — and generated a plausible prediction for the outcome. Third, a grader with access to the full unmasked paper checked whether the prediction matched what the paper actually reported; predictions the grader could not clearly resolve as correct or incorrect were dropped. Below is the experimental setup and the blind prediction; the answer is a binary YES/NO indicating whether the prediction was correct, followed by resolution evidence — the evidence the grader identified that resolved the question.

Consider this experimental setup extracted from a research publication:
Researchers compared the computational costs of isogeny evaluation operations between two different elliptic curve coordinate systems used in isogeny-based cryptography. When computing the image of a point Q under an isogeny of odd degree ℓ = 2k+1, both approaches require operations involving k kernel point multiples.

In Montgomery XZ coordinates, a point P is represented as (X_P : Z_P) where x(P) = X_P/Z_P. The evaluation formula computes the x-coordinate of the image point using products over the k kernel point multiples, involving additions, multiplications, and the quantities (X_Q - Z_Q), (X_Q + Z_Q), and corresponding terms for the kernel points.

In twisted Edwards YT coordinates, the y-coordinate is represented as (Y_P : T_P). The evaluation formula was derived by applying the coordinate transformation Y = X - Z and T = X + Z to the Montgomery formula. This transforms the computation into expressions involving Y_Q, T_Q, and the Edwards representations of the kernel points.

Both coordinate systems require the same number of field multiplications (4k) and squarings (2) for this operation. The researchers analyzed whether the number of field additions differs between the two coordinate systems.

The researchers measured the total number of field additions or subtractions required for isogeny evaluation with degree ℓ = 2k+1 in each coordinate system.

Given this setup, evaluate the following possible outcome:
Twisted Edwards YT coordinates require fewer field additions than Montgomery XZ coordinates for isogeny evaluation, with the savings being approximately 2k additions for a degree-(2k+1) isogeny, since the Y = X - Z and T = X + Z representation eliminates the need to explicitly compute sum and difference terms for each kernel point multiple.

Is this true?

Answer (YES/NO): NO